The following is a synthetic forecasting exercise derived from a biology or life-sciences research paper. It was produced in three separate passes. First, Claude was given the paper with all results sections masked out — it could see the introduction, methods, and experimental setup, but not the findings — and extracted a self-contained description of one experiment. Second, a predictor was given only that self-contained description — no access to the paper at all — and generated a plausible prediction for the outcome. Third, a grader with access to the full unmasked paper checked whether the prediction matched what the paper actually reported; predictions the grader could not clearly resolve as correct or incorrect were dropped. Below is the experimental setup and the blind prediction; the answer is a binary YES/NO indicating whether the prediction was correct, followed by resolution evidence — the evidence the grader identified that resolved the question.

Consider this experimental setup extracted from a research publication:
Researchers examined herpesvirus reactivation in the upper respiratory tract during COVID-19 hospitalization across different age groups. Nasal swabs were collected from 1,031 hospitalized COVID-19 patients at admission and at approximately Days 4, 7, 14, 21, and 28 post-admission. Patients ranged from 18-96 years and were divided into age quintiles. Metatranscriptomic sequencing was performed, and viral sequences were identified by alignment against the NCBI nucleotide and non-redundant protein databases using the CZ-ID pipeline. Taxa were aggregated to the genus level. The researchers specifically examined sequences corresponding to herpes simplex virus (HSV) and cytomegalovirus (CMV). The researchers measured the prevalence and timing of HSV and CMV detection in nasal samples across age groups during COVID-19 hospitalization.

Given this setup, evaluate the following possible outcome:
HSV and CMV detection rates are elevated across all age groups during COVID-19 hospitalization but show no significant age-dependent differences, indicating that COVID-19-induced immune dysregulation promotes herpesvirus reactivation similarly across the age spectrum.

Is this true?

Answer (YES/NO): NO